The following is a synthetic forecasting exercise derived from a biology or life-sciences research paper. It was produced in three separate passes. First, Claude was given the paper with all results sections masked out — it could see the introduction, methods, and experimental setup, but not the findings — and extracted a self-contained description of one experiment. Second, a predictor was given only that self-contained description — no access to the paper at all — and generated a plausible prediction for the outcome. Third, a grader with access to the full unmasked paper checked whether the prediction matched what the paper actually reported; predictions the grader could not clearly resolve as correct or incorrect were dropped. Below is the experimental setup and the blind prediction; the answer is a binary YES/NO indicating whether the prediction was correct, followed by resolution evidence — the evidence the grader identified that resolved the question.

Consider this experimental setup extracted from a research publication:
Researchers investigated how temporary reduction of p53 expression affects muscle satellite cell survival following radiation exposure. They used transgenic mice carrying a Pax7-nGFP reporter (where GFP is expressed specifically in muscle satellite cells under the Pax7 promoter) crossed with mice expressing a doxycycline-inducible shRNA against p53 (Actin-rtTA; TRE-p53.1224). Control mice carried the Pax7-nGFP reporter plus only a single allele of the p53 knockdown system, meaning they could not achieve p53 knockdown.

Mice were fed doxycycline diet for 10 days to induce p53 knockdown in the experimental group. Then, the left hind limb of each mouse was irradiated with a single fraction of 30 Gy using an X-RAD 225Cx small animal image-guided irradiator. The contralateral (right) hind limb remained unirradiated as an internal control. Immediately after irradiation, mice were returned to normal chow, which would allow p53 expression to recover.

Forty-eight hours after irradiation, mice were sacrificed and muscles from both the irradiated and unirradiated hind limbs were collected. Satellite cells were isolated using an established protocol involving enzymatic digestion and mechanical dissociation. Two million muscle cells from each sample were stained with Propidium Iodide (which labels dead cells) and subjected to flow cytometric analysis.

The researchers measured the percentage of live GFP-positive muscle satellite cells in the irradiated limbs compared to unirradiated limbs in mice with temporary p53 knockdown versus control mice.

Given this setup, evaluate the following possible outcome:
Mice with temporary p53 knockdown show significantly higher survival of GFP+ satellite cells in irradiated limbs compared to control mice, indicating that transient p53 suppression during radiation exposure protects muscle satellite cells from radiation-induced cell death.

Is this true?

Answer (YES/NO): YES